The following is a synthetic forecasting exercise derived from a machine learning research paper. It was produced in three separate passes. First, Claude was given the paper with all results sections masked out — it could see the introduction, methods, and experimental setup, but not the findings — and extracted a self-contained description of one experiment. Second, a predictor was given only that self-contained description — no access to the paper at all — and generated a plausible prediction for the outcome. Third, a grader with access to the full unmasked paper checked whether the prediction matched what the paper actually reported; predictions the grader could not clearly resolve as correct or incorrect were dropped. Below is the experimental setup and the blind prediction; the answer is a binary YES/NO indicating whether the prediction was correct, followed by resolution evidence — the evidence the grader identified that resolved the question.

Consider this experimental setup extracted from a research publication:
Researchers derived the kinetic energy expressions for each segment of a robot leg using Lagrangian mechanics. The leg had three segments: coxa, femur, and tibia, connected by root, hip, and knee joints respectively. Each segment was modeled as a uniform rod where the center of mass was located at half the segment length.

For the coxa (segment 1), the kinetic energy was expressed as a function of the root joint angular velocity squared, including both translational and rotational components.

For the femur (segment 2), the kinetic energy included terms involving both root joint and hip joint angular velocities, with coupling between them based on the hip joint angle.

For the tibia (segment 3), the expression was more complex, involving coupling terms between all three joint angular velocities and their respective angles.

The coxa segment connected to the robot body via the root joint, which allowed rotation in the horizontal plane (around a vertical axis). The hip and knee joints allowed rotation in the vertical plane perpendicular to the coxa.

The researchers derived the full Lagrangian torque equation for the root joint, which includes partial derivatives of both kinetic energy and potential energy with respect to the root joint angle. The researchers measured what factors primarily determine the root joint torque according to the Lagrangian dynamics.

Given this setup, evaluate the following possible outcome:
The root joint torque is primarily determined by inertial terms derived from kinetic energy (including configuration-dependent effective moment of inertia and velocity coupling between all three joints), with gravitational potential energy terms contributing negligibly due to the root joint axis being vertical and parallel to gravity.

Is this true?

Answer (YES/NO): YES